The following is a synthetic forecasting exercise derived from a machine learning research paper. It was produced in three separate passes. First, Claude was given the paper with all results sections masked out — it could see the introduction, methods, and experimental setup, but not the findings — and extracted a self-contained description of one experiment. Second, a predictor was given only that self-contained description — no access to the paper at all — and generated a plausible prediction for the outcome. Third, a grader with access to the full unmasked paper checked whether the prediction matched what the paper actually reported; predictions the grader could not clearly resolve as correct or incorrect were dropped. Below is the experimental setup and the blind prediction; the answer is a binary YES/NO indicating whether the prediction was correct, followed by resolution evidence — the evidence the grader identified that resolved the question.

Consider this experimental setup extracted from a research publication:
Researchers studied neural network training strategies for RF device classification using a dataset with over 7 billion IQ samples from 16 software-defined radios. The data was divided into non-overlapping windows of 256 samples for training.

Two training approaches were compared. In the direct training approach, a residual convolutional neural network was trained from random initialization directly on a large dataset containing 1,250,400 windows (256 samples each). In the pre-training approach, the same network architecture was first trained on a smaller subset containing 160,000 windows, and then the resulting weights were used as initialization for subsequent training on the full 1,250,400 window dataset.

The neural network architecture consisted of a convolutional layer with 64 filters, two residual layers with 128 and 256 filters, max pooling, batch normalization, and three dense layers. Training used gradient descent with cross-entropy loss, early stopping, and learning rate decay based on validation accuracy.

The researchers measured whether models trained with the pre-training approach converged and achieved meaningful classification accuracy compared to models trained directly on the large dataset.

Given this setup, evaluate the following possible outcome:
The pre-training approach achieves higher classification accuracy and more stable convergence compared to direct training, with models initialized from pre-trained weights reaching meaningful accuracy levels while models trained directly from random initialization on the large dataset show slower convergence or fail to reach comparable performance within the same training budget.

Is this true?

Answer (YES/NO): YES